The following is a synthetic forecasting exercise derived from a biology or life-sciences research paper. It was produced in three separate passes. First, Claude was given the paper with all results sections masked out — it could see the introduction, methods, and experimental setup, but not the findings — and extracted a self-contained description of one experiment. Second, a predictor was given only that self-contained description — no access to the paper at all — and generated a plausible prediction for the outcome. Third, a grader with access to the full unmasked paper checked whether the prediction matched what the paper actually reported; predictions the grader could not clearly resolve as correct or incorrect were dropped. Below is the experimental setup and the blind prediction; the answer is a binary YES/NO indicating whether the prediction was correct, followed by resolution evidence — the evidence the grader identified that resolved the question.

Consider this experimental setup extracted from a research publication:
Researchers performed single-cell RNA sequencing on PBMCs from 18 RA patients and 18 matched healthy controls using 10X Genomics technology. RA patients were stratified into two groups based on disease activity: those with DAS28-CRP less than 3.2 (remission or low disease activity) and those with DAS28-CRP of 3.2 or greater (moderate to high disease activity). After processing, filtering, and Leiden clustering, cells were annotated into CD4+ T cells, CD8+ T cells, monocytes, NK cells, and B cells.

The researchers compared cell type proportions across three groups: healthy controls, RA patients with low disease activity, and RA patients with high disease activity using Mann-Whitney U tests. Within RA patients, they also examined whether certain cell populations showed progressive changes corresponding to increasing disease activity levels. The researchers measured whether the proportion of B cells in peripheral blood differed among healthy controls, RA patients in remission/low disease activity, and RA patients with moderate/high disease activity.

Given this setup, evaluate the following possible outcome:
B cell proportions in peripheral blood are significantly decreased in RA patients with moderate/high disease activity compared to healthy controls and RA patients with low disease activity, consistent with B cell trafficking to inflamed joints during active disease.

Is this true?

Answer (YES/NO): NO